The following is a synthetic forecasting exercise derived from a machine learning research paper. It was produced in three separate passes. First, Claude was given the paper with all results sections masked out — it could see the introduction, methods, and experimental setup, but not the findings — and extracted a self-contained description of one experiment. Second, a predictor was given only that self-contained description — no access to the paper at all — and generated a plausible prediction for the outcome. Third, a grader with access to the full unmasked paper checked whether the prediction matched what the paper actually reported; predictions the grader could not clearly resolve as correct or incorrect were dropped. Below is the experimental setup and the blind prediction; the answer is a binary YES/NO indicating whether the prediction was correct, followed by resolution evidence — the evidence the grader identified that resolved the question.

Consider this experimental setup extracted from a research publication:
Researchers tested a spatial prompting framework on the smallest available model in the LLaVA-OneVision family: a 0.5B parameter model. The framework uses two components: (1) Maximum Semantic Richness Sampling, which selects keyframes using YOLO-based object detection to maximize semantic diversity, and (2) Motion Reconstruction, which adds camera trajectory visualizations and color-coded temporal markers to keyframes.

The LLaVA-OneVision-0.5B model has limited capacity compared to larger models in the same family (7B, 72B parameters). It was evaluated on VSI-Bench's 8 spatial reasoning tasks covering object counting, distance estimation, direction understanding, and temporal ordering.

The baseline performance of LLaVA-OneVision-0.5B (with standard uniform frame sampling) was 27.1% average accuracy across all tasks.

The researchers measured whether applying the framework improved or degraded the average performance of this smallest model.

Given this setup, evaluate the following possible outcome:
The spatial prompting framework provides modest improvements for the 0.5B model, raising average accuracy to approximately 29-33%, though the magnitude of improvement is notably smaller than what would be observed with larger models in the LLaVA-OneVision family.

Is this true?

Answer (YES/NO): NO